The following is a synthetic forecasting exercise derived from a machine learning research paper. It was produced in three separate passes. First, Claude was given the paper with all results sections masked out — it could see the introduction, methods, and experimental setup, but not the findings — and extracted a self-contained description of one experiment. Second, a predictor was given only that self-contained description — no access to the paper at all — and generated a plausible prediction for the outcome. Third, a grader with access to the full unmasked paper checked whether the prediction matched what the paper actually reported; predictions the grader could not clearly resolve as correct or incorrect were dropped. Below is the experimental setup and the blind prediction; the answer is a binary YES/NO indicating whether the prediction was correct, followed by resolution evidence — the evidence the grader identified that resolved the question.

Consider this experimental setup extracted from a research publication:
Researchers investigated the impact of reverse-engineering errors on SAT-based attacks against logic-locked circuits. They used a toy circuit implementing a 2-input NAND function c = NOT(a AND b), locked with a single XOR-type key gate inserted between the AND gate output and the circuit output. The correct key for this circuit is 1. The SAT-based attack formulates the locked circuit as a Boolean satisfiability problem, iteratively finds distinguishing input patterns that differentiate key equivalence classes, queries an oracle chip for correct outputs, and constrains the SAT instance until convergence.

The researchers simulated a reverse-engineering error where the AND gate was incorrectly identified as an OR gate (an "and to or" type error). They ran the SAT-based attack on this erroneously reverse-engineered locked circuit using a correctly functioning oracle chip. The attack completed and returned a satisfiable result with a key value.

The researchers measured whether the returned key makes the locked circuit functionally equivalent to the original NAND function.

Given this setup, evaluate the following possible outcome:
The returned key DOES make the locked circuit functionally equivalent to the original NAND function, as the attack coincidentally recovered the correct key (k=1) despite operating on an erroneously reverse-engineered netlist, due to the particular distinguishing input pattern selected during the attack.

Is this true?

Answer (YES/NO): NO